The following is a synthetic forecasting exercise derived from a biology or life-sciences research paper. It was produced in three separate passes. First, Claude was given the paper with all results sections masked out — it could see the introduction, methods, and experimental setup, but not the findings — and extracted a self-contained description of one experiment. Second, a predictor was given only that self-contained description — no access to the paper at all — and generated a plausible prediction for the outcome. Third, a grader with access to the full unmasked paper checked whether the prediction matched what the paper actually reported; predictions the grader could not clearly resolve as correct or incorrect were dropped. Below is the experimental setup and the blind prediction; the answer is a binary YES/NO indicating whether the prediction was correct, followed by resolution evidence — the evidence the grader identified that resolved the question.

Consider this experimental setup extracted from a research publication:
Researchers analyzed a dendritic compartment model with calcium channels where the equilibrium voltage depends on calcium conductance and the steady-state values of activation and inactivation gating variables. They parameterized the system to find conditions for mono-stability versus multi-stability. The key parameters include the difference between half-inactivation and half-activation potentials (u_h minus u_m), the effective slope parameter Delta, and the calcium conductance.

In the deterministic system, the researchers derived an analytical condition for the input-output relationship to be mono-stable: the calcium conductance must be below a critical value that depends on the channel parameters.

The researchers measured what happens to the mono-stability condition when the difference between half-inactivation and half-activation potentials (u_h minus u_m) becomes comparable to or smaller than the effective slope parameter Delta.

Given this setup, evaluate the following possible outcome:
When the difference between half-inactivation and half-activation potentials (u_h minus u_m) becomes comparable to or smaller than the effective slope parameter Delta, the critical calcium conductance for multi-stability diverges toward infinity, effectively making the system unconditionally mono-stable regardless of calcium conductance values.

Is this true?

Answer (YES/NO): YES